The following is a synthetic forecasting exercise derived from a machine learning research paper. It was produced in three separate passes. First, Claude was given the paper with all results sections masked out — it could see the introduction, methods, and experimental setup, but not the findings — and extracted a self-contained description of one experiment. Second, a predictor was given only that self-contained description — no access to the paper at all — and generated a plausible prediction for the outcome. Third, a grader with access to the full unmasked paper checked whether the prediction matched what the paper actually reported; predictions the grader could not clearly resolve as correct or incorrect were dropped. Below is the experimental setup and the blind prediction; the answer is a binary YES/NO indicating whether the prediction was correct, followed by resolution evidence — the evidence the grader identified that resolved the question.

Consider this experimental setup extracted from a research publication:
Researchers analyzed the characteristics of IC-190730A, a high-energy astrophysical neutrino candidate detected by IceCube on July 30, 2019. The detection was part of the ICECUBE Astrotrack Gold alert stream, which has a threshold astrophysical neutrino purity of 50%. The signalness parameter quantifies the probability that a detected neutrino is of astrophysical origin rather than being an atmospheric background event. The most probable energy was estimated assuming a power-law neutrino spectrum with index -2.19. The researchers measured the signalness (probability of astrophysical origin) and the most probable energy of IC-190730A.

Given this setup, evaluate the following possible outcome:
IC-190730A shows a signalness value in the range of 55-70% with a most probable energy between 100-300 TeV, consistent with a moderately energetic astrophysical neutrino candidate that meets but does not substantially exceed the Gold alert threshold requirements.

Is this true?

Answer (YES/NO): YES